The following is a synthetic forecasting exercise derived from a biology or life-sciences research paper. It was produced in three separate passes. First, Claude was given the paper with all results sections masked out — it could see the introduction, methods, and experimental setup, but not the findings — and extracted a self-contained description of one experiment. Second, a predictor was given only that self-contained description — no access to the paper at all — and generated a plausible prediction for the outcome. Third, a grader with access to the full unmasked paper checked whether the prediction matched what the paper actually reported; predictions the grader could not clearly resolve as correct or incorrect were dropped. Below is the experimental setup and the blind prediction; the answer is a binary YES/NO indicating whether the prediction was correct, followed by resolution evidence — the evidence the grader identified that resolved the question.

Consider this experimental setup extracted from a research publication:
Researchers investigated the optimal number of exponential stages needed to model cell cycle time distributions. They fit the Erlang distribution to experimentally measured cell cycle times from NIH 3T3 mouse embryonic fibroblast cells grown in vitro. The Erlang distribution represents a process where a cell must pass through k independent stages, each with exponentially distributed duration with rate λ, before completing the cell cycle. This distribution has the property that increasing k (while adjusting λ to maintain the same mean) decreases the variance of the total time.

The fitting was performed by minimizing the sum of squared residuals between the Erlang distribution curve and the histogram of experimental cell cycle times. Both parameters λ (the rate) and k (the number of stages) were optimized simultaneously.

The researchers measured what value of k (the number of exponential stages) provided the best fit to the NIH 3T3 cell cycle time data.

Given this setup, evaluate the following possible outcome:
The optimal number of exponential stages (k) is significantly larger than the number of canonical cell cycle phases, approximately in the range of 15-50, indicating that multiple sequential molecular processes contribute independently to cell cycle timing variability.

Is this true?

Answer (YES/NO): NO